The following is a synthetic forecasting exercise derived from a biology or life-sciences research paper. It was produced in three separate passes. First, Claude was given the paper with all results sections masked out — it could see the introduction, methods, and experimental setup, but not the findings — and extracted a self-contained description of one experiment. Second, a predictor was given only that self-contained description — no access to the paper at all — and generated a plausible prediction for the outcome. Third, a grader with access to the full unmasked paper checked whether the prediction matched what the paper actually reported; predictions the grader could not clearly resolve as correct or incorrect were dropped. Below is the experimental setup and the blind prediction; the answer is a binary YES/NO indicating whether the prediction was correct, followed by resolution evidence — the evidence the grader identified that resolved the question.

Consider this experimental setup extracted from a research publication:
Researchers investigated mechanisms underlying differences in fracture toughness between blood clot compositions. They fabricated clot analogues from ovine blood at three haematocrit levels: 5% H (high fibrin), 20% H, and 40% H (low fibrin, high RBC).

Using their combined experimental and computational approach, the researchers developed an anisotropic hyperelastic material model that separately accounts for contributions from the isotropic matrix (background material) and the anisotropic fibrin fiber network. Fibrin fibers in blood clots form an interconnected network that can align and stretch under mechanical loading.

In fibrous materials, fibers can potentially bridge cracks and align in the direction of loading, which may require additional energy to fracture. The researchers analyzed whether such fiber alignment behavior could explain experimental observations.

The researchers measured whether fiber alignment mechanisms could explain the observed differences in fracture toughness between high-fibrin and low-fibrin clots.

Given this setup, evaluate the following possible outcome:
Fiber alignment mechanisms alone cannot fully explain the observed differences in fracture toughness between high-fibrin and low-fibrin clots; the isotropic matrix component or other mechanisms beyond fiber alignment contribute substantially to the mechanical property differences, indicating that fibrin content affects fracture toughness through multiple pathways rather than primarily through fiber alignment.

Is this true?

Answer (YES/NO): NO